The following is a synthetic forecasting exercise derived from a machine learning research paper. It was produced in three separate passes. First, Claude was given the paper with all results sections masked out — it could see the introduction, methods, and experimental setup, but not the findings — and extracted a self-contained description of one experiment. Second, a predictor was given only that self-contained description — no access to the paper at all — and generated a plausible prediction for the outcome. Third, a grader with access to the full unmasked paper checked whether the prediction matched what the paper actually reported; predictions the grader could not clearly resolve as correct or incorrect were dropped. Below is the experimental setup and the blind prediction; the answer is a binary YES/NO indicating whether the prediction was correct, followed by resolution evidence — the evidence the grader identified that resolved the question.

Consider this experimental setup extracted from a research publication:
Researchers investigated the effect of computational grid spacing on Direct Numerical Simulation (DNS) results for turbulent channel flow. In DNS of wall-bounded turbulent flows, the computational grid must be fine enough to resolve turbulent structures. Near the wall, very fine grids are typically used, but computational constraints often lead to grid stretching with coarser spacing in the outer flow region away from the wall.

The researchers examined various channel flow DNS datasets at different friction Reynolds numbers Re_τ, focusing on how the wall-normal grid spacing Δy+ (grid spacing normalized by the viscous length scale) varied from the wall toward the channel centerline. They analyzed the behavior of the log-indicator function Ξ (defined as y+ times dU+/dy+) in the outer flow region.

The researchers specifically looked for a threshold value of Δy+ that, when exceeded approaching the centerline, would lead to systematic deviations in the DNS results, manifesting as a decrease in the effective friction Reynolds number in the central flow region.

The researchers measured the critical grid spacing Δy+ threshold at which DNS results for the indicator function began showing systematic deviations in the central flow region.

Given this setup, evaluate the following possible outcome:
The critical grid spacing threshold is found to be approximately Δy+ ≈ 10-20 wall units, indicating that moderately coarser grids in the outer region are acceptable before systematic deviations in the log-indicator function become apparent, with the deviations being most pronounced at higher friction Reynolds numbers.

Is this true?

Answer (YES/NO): NO